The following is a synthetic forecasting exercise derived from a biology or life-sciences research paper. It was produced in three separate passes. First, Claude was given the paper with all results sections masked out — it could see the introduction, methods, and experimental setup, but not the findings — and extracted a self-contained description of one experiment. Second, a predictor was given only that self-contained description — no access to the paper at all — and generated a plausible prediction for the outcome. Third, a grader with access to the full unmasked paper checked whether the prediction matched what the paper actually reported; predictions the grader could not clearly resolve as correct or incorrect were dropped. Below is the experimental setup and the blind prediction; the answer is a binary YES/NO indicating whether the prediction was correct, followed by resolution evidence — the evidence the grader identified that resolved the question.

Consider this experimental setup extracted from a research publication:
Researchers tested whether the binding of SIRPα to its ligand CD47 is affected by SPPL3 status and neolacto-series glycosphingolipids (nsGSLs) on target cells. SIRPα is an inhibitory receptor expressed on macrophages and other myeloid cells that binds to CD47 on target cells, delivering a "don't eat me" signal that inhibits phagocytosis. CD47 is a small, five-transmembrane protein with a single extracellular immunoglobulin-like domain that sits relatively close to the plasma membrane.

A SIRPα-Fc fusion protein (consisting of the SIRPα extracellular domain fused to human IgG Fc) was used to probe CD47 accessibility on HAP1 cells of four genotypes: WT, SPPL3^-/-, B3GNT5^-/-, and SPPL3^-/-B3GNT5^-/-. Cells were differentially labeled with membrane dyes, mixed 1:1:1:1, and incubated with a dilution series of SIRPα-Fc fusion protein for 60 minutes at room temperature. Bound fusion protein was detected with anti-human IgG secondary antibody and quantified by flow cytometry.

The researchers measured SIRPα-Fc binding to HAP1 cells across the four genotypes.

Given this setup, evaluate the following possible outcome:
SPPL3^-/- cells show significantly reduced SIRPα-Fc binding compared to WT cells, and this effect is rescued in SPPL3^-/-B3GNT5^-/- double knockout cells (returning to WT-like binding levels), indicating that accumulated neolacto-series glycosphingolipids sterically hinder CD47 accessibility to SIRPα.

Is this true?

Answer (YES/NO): YES